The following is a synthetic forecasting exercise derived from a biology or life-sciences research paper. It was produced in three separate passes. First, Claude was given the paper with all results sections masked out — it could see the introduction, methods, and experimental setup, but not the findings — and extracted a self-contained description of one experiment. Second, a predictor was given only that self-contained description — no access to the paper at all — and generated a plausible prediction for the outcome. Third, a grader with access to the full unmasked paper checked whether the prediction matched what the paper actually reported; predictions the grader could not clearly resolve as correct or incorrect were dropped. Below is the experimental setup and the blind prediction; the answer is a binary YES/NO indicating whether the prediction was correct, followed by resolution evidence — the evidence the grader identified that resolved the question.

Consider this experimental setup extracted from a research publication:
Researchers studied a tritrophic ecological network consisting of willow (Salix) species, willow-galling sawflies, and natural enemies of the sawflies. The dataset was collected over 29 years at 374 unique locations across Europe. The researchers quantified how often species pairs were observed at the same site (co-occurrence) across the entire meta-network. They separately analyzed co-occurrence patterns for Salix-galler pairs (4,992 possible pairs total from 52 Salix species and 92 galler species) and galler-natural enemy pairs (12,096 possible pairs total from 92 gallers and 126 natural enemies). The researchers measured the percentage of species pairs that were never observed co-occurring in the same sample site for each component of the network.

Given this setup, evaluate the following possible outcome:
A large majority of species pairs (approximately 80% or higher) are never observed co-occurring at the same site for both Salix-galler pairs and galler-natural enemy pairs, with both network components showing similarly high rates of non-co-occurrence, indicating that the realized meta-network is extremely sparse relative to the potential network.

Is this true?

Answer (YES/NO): YES